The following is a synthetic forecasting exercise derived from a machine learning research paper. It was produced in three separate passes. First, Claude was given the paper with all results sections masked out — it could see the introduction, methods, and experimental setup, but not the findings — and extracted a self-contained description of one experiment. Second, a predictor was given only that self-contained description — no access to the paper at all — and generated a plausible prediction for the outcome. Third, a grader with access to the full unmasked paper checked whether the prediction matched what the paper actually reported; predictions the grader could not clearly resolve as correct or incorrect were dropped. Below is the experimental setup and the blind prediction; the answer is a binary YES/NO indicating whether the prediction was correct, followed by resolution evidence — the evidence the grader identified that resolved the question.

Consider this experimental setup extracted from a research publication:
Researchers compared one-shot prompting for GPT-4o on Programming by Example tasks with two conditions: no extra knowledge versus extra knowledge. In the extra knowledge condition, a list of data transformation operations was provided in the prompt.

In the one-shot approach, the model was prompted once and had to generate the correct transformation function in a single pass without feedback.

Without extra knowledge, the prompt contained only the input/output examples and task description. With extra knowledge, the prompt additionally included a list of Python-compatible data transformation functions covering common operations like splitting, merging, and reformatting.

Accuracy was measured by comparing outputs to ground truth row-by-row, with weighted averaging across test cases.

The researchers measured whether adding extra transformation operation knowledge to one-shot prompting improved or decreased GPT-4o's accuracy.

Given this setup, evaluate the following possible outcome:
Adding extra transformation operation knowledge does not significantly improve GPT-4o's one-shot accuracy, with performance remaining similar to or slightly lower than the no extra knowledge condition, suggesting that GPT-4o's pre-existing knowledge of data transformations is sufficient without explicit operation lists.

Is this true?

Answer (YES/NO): YES